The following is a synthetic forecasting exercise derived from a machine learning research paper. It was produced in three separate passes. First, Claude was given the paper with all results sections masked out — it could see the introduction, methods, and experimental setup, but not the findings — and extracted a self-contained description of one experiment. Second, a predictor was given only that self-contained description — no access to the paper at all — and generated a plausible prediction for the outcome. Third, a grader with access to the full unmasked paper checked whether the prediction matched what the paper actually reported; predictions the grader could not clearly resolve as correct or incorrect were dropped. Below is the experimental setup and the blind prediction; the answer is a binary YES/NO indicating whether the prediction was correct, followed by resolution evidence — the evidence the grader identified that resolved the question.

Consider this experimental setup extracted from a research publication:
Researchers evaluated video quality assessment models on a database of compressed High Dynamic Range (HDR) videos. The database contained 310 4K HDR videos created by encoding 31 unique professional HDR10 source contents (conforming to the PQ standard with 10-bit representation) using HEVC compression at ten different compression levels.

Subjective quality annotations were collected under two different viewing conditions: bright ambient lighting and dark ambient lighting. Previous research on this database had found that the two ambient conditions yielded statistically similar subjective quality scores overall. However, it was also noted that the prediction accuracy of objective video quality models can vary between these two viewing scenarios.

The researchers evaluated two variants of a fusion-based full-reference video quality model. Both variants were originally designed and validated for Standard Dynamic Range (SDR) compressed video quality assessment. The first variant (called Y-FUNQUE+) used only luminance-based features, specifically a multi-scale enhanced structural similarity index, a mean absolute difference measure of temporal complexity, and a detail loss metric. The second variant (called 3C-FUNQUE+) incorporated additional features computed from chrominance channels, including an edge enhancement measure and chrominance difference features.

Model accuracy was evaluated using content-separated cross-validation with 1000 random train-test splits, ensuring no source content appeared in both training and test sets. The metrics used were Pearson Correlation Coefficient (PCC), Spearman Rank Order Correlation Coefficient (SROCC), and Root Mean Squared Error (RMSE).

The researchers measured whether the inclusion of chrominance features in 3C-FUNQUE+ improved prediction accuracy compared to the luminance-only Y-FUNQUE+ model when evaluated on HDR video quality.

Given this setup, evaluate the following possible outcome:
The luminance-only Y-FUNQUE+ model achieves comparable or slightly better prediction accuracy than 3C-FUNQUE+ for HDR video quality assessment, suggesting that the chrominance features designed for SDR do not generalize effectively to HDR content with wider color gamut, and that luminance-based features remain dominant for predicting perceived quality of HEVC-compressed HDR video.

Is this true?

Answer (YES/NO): NO